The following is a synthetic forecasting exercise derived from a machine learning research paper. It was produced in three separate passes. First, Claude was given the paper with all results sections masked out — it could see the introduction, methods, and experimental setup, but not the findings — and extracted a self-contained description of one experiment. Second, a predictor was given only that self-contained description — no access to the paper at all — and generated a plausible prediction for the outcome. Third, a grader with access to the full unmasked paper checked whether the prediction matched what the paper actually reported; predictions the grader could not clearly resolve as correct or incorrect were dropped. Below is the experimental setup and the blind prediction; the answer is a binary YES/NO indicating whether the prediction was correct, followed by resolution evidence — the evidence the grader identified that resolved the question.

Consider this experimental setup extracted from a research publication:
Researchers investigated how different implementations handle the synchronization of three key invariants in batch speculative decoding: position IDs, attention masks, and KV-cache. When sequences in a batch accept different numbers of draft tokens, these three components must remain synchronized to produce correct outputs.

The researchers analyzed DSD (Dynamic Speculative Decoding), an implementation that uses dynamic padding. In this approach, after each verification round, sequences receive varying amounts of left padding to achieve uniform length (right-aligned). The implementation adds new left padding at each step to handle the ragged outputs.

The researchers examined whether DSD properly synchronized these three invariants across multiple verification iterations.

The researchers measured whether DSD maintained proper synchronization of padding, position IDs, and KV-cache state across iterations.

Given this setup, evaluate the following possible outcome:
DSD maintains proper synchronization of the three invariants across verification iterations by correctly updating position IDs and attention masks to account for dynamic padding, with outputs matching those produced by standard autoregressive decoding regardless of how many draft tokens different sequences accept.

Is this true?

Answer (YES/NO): NO